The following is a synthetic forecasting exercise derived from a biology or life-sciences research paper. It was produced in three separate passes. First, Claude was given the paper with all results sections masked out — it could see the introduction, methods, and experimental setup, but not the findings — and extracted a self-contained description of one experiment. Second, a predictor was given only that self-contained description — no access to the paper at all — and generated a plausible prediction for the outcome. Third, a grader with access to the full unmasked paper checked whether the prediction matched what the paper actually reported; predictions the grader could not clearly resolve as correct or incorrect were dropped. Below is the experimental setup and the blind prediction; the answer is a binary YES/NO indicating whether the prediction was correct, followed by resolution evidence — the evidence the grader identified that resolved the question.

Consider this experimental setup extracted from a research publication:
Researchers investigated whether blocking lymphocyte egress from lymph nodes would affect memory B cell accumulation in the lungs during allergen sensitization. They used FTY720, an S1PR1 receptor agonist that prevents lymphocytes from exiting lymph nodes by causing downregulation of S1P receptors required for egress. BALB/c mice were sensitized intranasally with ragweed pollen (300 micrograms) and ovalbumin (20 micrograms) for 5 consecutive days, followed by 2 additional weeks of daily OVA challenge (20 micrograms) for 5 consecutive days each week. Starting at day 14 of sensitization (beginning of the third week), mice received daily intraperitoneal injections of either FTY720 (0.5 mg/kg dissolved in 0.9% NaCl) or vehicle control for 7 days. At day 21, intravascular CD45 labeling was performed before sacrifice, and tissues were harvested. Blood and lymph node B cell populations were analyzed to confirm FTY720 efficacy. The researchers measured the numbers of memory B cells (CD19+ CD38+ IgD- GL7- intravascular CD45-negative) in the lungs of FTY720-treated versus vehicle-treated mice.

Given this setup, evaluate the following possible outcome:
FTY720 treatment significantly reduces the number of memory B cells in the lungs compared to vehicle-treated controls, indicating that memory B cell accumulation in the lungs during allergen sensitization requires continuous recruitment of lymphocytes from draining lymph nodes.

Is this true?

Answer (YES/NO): NO